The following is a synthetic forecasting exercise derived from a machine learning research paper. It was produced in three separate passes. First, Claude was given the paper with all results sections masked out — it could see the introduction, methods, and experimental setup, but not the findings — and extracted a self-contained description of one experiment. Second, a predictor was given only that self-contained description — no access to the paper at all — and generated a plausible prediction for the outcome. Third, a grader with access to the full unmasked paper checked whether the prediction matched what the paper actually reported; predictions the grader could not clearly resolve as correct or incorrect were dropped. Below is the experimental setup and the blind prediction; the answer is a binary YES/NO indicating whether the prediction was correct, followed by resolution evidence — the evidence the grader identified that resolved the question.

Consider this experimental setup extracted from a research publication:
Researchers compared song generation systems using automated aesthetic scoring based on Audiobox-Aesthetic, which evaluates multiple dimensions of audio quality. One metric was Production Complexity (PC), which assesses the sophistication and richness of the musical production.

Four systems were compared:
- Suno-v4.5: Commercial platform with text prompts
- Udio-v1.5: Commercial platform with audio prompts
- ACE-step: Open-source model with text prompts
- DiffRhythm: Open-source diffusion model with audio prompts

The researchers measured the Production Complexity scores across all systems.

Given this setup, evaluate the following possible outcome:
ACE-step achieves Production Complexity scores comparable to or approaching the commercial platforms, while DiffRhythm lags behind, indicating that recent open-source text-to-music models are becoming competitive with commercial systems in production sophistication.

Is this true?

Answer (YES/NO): YES